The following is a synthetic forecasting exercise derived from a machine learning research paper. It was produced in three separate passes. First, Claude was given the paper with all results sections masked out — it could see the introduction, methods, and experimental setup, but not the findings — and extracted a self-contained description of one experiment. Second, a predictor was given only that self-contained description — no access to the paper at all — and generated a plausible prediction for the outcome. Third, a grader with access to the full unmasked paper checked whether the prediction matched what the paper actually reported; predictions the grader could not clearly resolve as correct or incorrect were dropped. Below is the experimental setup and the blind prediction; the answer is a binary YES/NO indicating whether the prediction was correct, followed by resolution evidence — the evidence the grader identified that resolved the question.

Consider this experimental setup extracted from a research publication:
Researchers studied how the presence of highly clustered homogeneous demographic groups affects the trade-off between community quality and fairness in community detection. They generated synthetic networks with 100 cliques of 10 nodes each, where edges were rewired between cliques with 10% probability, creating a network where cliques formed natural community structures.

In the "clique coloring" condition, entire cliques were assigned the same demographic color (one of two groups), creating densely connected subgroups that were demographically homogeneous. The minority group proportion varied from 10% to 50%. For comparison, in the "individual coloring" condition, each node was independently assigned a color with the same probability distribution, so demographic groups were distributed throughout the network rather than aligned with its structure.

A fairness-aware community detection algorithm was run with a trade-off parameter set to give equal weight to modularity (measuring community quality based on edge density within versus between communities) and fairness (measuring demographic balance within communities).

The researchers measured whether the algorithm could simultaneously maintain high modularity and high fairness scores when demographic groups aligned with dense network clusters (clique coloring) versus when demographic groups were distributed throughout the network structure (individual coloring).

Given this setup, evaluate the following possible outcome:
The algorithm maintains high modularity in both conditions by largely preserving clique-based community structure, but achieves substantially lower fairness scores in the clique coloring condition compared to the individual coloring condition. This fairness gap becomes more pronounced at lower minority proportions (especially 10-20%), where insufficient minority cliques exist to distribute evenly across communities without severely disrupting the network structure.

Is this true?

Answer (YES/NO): NO